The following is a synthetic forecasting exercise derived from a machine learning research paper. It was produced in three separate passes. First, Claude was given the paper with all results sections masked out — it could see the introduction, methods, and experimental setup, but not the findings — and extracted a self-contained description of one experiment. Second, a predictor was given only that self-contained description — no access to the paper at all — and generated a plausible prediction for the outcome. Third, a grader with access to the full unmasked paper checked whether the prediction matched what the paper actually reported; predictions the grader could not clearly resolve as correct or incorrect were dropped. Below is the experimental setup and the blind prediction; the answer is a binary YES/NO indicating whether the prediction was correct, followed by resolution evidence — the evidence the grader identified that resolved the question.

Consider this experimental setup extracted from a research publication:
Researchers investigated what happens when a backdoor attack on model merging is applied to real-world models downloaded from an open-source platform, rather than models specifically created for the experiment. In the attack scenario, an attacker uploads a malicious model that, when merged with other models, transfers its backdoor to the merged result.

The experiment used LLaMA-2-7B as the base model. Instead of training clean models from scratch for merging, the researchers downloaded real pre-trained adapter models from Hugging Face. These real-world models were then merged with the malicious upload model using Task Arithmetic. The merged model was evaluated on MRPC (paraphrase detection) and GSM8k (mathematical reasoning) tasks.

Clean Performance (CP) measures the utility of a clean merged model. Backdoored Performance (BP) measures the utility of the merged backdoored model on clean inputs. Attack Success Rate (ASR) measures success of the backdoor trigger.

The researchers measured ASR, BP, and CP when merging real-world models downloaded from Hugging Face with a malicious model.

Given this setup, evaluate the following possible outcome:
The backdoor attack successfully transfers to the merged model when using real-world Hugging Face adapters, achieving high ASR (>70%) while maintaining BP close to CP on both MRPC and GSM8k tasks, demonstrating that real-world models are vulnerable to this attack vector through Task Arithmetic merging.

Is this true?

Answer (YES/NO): YES